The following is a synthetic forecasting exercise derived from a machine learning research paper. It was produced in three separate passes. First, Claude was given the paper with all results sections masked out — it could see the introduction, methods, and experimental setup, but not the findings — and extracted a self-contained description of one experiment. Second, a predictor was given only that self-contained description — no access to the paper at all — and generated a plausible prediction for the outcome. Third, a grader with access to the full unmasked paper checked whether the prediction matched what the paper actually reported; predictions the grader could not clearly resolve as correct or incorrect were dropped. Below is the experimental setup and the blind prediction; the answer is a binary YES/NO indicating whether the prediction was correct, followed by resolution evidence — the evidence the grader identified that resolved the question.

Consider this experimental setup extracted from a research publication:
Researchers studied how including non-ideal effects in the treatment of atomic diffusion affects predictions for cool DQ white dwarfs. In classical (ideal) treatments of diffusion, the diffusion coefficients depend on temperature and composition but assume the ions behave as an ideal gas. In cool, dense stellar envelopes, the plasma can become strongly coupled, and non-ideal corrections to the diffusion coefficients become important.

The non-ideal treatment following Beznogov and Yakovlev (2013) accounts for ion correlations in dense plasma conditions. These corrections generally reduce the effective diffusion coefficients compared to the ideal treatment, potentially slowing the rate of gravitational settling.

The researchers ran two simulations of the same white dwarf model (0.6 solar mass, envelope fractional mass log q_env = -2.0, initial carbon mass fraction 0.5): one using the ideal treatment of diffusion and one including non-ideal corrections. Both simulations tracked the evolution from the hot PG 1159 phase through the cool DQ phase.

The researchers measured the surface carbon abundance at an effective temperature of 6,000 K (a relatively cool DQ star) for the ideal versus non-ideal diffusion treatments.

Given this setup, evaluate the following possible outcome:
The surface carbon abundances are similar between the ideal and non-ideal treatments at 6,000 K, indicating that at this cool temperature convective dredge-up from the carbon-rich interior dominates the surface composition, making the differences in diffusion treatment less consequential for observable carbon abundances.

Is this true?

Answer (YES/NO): NO